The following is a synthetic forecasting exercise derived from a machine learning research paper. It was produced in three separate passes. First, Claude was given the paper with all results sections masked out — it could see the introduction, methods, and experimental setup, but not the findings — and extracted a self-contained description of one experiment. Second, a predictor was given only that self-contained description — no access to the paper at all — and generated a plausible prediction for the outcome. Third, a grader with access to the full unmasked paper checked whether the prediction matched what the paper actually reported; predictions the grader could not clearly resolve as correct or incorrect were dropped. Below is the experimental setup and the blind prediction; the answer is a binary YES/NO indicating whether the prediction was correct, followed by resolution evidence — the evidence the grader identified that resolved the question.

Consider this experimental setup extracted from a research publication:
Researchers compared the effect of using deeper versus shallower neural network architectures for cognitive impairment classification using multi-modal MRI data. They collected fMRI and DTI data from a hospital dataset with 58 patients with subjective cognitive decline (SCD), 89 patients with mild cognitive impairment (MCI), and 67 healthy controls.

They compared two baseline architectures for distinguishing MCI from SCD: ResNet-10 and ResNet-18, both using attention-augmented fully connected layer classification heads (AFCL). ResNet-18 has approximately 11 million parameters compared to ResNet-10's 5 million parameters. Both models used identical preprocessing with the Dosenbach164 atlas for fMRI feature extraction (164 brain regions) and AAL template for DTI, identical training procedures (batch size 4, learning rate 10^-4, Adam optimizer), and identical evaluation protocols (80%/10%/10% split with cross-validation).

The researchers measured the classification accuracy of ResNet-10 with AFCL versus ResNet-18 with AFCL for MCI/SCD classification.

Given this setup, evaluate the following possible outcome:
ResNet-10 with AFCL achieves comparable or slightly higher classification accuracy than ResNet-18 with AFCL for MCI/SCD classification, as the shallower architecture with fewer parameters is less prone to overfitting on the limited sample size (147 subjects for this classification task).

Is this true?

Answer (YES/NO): YES